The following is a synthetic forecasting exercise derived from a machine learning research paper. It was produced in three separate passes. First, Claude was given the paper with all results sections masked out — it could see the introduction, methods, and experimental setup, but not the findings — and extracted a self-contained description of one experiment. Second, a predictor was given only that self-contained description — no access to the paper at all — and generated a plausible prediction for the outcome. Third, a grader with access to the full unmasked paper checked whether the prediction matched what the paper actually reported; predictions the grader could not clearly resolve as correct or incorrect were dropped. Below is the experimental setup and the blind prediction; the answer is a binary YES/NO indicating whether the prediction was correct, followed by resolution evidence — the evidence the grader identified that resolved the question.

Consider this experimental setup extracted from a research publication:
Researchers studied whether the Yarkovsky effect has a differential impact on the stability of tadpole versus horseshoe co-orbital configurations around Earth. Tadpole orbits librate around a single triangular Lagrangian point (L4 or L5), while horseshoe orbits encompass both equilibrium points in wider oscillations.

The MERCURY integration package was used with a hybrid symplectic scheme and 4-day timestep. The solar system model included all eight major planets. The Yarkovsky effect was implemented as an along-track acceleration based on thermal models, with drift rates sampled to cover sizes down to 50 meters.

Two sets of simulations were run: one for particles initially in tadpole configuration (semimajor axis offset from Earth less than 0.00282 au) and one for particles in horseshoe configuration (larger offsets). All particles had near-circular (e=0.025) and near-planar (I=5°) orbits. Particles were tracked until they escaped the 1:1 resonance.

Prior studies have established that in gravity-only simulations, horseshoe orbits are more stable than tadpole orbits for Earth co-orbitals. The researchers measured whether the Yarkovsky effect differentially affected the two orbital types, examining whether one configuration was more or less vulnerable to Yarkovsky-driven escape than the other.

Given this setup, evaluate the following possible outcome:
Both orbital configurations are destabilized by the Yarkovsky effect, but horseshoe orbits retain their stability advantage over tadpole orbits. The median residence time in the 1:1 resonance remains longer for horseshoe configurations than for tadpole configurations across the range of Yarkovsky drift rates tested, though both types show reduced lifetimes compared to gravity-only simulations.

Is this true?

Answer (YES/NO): YES